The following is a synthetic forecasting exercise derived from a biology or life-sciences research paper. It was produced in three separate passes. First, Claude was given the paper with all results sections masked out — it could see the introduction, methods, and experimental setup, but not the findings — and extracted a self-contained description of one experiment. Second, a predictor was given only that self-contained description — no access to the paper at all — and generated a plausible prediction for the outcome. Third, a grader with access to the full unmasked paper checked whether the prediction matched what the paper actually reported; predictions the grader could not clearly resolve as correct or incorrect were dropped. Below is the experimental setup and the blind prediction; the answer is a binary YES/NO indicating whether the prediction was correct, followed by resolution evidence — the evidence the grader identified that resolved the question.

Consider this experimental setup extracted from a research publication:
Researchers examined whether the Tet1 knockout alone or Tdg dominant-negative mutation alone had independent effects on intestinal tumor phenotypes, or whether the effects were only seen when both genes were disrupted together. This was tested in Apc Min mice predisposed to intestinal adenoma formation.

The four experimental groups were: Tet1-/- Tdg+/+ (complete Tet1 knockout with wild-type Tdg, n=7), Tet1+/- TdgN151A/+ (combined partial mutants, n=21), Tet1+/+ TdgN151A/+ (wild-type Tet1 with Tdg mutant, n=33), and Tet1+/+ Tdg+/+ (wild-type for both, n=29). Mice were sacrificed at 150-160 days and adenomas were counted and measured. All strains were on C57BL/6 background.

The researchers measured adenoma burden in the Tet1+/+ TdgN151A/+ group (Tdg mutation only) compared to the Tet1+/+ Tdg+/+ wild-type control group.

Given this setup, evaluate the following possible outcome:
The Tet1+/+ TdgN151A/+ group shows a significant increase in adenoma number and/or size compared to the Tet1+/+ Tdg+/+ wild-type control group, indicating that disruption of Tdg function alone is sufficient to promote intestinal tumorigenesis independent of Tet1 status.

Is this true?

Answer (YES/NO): NO